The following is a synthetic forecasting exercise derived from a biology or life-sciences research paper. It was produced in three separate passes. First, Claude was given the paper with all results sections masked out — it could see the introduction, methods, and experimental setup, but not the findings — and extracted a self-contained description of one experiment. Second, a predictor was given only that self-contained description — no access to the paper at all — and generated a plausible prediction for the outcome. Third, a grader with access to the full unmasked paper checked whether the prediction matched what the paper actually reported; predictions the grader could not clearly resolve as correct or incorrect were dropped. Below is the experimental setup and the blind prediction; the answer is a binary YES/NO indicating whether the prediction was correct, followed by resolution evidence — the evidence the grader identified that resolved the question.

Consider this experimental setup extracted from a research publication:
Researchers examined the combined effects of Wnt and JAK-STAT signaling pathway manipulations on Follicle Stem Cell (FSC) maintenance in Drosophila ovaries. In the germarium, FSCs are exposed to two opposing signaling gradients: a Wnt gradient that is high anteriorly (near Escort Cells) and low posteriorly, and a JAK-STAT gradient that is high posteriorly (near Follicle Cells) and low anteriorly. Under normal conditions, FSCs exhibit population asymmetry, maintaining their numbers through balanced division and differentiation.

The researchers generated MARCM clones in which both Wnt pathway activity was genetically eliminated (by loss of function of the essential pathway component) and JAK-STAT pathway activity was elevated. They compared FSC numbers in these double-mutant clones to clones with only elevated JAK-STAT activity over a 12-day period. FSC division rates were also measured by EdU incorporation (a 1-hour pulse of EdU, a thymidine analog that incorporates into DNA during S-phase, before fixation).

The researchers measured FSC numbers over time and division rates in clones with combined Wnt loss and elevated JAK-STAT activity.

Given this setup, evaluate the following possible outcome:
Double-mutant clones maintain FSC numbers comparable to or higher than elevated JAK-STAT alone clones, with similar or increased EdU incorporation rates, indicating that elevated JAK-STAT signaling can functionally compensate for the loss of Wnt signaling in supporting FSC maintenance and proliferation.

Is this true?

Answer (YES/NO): NO